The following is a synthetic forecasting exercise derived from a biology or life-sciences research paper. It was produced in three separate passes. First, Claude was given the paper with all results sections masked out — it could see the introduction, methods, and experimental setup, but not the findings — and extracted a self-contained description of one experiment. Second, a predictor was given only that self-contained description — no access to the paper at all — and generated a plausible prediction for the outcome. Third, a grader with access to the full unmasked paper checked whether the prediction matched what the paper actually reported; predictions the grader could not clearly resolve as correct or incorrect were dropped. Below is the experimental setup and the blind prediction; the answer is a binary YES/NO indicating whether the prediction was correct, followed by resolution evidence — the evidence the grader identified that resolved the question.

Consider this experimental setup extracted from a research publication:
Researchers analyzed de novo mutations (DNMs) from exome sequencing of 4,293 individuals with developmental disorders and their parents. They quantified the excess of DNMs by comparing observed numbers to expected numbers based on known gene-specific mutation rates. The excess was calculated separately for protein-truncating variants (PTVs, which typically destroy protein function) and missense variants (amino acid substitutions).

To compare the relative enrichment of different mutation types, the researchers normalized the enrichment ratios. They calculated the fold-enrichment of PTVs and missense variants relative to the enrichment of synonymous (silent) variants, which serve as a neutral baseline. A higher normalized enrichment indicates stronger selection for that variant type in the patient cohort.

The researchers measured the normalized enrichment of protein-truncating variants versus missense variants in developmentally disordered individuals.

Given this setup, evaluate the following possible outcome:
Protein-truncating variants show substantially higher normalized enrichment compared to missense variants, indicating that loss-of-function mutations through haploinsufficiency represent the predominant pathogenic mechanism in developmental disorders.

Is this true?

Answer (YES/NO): NO